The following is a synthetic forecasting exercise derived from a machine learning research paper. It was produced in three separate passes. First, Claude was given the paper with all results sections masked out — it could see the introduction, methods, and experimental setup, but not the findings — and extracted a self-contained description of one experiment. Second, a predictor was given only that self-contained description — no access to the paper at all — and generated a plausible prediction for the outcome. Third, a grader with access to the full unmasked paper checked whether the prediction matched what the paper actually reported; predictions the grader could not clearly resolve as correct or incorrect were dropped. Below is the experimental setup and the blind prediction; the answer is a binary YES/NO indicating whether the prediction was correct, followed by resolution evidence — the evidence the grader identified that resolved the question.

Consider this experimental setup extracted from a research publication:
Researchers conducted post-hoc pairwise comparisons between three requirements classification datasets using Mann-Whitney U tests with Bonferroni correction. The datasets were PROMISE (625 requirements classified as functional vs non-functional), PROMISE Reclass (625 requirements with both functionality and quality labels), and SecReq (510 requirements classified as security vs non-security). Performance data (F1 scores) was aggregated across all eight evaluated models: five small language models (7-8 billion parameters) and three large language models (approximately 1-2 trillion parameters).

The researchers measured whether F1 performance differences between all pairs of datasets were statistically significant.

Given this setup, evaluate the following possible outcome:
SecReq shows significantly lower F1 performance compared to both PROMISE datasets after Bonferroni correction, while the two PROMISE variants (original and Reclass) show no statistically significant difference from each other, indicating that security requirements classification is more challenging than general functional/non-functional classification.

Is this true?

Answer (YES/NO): NO